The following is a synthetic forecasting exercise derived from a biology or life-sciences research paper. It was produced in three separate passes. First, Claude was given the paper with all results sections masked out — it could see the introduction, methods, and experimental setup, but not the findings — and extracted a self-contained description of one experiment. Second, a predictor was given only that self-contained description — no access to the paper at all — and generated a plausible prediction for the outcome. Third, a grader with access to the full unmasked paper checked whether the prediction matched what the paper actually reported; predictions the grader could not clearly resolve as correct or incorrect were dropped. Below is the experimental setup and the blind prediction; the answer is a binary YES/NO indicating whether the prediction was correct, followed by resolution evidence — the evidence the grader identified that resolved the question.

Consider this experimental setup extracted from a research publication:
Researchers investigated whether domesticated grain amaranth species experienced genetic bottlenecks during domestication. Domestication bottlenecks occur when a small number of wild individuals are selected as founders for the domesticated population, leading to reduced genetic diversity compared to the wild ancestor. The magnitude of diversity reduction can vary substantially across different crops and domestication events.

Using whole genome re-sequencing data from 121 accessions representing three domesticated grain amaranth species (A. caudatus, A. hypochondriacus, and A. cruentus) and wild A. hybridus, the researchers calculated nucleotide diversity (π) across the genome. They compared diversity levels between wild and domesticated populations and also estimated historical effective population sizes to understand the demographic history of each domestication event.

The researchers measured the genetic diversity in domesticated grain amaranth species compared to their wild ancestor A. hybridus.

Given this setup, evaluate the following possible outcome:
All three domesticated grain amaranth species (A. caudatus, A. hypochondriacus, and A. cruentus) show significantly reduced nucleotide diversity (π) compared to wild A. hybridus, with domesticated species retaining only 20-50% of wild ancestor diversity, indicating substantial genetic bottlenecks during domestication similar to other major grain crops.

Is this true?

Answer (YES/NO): NO